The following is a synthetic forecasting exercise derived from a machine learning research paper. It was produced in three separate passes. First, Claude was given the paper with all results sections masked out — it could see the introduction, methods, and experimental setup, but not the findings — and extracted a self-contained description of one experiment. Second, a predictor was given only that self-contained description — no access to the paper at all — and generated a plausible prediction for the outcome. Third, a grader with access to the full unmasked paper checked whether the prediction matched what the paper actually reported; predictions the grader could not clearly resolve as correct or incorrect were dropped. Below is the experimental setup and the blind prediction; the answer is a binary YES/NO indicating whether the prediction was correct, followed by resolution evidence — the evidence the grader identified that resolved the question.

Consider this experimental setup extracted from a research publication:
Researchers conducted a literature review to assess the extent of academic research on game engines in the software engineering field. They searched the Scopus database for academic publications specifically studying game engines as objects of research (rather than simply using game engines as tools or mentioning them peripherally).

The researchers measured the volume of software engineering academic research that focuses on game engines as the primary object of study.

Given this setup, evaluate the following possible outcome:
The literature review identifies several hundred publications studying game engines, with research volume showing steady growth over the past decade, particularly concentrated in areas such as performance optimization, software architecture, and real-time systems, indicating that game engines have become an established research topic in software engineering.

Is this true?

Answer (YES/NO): NO